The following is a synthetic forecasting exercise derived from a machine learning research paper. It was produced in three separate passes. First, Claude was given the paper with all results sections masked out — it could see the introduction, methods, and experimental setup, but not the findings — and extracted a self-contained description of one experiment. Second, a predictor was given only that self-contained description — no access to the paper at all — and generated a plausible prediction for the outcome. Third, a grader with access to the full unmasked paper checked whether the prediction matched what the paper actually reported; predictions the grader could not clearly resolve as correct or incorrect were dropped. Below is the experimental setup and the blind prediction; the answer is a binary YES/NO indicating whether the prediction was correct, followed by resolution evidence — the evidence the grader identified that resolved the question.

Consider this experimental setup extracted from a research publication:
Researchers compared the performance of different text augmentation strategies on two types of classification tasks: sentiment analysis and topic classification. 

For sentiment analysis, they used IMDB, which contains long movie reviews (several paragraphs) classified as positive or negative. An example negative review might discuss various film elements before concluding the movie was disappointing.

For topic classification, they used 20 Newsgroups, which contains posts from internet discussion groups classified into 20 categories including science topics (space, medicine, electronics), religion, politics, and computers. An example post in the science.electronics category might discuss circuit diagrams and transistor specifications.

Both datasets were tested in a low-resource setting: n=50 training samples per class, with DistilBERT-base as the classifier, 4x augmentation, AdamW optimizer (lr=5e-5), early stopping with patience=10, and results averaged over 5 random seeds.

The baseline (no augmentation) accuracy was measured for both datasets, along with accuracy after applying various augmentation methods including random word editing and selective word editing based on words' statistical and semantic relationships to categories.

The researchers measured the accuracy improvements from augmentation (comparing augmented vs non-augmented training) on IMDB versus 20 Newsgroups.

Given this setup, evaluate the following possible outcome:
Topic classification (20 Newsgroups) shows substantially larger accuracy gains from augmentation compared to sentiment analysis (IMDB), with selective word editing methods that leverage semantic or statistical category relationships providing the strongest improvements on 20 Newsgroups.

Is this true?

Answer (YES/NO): NO